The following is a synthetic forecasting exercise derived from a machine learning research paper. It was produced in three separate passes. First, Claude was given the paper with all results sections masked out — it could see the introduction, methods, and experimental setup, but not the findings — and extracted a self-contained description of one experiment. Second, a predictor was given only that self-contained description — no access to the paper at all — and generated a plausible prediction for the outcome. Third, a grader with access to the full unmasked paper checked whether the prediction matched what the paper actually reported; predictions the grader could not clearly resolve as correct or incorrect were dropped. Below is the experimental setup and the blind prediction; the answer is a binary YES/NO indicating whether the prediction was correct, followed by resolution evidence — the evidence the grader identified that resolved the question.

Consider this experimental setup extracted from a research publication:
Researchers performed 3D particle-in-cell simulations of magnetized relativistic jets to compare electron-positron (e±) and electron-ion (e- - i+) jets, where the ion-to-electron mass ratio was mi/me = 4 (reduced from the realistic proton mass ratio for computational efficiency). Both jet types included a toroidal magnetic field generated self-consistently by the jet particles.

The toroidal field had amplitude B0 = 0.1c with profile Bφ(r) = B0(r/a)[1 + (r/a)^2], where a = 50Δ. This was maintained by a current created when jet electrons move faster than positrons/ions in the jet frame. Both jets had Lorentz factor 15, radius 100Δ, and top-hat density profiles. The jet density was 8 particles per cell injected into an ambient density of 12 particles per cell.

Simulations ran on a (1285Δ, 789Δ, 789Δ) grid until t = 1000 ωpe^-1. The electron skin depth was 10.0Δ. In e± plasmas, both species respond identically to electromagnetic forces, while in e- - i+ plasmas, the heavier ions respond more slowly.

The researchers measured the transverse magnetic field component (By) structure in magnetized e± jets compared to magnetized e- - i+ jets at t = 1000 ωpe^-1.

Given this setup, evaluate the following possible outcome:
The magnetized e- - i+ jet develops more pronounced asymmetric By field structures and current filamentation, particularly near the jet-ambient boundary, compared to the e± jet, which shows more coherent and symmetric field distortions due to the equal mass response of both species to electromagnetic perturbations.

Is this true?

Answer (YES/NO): NO